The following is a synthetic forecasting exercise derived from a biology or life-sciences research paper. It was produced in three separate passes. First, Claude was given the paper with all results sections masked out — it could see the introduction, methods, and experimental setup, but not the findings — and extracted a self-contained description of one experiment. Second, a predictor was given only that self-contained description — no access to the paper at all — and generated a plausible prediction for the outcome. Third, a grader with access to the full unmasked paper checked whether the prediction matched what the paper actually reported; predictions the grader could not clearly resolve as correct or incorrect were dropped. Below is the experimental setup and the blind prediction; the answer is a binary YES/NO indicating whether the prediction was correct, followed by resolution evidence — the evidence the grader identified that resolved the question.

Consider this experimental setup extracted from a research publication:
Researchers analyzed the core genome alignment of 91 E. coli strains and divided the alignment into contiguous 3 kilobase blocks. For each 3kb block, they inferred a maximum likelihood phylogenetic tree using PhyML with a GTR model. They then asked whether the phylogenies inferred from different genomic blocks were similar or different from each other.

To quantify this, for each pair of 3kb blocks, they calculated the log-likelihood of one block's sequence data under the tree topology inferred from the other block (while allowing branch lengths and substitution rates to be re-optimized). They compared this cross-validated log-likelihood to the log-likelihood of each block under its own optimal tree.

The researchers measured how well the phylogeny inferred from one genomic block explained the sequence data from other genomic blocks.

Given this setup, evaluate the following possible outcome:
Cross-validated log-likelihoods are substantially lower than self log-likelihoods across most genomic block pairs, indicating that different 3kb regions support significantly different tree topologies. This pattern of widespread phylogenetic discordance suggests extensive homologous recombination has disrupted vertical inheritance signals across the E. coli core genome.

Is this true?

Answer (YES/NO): YES